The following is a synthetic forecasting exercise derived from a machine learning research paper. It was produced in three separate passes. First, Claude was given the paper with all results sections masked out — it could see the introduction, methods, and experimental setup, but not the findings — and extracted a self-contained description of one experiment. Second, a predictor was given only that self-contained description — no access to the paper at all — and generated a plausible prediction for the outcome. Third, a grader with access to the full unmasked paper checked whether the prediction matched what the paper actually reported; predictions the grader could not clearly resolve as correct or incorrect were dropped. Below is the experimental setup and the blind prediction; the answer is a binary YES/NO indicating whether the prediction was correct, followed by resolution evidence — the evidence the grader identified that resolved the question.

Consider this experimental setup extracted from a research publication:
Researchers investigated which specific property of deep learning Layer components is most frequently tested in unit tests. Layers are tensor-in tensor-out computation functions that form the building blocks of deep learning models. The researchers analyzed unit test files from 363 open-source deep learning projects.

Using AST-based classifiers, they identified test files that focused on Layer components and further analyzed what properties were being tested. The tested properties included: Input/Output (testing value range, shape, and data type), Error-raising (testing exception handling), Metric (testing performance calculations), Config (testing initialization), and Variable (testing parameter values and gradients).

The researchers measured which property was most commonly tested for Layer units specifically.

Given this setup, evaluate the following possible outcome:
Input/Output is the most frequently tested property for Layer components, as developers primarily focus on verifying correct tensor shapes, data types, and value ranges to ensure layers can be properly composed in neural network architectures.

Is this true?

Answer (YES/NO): YES